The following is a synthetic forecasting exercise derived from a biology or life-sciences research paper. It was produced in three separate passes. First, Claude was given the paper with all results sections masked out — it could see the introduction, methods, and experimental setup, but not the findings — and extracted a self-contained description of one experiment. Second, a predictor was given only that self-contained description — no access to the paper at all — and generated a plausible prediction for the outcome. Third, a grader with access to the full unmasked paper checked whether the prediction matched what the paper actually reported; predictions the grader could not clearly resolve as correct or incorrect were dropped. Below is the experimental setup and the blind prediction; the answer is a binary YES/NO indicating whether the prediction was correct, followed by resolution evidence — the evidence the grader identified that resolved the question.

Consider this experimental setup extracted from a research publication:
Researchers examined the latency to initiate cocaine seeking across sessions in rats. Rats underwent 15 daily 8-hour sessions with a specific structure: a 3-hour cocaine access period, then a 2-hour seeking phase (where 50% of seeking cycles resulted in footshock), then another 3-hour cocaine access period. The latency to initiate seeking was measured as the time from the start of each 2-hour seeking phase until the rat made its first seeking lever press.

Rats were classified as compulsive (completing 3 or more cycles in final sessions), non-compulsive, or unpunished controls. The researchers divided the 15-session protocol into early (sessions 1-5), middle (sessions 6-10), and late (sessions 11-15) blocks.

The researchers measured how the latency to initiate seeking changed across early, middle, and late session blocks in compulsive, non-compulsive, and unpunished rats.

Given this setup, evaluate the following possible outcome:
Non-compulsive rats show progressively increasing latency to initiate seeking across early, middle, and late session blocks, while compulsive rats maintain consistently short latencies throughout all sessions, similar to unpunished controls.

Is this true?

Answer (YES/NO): NO